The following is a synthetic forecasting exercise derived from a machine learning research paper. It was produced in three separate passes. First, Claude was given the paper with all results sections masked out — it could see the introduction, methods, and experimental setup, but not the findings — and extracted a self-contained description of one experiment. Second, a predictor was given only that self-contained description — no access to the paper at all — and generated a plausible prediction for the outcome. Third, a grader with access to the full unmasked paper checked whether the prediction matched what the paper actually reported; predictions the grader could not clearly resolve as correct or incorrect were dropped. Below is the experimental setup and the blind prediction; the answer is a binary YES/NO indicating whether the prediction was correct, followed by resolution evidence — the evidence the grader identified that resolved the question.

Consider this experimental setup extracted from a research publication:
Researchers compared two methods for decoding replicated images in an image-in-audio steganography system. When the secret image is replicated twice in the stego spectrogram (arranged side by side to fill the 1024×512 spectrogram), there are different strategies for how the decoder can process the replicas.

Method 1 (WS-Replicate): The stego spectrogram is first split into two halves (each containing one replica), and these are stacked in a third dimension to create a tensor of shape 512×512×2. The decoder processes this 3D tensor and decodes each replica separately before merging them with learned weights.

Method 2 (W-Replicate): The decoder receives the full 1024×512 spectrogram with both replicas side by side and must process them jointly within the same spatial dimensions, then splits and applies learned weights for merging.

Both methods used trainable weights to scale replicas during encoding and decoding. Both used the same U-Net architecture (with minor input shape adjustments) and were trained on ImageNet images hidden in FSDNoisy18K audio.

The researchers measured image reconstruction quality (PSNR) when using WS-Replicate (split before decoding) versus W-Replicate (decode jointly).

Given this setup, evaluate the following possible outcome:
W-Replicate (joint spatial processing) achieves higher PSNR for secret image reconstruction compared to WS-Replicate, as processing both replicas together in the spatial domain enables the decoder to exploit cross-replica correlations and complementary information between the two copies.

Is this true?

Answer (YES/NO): NO